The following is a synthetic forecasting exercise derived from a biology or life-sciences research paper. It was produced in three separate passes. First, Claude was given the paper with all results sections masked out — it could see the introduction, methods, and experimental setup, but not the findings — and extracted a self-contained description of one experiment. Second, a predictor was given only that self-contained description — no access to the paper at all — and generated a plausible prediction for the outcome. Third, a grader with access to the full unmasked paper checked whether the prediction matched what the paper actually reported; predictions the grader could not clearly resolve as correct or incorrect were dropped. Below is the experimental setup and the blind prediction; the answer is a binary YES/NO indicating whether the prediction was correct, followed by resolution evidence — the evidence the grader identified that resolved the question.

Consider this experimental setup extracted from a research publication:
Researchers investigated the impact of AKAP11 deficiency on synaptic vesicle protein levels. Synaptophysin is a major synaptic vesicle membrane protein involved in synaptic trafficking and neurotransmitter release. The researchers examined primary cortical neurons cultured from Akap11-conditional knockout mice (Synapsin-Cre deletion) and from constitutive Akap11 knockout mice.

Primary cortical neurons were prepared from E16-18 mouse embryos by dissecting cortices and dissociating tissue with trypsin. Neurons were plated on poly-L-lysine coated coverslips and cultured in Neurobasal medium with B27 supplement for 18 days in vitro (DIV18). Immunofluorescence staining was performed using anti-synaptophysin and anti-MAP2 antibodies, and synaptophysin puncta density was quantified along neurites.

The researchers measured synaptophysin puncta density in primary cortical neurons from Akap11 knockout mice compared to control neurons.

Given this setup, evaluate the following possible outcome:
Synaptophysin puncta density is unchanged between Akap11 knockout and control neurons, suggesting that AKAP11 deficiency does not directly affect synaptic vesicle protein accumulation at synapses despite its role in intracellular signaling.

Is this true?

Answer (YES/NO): NO